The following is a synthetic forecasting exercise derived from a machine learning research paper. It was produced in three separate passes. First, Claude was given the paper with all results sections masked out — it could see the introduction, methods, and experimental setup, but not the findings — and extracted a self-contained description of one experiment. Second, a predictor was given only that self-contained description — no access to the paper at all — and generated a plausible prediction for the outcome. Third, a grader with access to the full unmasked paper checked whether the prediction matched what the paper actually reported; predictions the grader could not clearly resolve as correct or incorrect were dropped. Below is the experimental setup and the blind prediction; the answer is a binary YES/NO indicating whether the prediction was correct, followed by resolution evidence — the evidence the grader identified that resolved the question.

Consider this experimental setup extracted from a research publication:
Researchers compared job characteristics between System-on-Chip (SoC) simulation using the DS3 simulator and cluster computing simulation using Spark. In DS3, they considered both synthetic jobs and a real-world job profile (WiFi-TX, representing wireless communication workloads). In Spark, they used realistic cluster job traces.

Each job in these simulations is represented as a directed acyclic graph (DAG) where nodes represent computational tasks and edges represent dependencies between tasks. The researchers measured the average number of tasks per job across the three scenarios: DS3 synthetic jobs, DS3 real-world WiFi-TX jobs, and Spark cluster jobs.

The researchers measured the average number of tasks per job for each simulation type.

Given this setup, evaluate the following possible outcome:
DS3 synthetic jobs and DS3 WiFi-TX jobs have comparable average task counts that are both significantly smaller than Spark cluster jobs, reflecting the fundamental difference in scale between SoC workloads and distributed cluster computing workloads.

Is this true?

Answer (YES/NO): YES